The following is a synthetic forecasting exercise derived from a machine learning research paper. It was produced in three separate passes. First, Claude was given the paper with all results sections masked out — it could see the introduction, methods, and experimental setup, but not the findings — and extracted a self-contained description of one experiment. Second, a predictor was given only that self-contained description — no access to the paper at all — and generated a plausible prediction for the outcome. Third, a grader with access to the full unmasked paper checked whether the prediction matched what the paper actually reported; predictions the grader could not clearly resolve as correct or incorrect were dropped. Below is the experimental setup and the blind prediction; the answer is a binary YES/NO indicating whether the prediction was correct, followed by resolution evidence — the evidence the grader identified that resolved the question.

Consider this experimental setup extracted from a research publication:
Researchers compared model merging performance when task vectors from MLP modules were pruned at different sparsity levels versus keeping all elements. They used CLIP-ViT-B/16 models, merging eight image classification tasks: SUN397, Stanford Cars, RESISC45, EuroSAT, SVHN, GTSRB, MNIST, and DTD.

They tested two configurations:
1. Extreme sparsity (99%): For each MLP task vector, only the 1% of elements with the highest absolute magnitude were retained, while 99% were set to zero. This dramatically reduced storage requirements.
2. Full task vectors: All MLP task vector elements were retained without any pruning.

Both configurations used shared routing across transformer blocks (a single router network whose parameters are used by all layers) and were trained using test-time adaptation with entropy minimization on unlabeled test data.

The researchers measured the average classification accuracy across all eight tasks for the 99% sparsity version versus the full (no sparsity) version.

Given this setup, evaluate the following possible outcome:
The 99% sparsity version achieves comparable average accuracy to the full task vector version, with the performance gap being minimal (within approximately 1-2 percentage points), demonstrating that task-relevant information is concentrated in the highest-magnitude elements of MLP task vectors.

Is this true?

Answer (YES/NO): YES